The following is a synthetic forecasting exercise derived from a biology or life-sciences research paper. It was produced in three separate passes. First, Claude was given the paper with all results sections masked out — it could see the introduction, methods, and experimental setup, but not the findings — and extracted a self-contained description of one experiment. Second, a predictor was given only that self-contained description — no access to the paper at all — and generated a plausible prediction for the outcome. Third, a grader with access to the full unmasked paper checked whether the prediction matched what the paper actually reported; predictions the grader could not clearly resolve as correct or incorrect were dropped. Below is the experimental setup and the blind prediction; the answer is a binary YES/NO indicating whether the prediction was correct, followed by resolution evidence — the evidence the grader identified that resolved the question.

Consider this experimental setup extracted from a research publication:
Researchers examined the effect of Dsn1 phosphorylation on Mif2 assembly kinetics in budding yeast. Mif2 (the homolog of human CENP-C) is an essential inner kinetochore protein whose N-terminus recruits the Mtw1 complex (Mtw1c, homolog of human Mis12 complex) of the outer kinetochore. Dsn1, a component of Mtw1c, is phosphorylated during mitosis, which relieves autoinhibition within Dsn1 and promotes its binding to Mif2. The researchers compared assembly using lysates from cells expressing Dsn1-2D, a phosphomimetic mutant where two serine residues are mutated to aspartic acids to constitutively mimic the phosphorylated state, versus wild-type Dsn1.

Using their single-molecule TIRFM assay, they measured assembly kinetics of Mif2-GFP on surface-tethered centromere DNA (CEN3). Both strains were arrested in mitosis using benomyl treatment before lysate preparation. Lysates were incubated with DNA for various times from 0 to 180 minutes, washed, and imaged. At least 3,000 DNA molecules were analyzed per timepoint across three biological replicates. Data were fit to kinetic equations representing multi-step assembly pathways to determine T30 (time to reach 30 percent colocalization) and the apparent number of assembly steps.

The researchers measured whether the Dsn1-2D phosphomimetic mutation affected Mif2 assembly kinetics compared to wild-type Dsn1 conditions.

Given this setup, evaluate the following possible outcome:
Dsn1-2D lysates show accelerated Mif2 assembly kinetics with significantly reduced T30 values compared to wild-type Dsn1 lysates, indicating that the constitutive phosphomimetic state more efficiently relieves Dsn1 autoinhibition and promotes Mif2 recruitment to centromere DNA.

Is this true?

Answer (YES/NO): YES